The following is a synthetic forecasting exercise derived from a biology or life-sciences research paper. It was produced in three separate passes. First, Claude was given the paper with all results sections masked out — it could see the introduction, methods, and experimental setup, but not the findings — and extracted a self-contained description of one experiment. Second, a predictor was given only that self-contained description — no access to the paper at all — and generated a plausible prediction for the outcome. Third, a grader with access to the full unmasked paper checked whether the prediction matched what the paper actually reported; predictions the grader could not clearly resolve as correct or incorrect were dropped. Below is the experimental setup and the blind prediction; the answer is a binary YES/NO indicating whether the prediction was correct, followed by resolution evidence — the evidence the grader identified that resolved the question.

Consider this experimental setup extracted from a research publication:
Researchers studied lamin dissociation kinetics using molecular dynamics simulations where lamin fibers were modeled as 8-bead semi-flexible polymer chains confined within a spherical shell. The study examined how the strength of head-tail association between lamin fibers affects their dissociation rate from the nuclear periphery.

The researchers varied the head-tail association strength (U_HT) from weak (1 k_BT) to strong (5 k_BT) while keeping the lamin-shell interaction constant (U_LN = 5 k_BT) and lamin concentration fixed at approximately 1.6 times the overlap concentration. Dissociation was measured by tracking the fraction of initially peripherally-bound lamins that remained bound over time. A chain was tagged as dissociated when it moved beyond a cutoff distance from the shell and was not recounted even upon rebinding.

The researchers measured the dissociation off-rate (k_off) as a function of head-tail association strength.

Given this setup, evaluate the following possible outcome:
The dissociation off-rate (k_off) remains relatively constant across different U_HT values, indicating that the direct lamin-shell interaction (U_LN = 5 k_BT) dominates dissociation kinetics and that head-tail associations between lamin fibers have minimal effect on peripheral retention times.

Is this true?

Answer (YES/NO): NO